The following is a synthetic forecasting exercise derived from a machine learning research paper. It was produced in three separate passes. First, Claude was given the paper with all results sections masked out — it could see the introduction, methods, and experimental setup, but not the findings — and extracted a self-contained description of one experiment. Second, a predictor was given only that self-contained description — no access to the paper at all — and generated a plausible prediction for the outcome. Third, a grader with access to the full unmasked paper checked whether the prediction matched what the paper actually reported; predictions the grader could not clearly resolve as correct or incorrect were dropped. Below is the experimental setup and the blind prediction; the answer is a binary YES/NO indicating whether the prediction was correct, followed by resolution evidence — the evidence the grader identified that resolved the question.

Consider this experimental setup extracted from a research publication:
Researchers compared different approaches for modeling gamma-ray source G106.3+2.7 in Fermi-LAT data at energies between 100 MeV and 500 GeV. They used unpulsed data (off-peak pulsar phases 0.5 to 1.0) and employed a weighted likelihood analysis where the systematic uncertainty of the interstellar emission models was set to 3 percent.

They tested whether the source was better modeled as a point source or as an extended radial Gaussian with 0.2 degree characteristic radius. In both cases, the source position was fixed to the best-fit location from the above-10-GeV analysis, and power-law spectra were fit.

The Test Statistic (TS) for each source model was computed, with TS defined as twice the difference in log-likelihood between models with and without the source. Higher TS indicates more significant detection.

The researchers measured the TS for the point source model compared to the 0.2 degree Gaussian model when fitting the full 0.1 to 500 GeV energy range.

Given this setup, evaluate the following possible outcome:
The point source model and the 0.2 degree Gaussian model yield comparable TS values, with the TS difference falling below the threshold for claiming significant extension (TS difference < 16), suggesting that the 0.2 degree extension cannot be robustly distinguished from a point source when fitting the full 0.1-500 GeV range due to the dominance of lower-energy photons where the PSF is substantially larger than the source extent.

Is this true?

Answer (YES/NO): YES